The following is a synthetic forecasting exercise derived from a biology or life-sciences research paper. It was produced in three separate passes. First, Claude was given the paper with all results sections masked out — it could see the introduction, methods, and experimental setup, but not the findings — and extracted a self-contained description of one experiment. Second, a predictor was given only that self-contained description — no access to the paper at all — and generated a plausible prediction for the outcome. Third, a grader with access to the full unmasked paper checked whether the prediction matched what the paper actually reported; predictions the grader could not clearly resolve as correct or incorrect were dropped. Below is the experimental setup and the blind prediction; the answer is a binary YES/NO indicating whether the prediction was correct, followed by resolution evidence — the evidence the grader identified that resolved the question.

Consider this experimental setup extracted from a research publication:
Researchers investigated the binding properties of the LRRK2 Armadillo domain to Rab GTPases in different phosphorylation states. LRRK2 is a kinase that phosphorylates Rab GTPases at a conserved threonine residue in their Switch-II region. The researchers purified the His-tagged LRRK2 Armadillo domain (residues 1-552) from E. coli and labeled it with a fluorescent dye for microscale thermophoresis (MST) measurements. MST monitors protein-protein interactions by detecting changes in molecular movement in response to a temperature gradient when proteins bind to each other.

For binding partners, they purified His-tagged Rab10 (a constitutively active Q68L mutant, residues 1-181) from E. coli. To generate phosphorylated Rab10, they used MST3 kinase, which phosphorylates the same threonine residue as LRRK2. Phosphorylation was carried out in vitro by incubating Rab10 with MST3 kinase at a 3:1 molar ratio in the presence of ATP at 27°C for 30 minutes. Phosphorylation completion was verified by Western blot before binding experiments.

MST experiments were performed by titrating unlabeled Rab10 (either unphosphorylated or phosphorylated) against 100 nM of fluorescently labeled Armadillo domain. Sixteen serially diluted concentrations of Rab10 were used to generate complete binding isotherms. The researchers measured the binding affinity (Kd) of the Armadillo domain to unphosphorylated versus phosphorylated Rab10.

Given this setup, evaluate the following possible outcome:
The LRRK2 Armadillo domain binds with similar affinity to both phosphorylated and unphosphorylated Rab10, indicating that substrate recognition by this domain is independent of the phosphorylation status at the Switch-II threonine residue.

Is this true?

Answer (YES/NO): NO